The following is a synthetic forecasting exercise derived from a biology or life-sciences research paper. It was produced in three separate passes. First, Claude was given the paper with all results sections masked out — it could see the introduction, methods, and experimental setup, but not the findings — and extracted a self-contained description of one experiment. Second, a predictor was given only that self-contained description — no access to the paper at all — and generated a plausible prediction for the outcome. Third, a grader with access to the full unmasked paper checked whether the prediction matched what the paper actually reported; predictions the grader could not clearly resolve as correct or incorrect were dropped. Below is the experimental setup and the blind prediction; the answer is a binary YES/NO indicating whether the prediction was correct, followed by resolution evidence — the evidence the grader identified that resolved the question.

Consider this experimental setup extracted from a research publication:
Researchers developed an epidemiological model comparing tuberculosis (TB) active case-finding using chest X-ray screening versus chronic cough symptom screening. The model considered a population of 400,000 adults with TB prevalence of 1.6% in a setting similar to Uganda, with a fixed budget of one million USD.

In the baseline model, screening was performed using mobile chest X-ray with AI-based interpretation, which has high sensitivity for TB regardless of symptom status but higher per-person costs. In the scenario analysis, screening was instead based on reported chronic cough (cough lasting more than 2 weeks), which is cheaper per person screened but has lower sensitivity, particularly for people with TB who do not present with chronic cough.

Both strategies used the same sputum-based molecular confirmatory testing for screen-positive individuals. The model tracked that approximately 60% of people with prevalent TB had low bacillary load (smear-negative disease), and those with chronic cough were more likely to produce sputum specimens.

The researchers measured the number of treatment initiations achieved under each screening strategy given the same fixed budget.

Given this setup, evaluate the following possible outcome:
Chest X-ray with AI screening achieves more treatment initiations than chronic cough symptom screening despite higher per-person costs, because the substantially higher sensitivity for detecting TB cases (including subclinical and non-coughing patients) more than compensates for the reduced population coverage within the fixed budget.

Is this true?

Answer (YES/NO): NO